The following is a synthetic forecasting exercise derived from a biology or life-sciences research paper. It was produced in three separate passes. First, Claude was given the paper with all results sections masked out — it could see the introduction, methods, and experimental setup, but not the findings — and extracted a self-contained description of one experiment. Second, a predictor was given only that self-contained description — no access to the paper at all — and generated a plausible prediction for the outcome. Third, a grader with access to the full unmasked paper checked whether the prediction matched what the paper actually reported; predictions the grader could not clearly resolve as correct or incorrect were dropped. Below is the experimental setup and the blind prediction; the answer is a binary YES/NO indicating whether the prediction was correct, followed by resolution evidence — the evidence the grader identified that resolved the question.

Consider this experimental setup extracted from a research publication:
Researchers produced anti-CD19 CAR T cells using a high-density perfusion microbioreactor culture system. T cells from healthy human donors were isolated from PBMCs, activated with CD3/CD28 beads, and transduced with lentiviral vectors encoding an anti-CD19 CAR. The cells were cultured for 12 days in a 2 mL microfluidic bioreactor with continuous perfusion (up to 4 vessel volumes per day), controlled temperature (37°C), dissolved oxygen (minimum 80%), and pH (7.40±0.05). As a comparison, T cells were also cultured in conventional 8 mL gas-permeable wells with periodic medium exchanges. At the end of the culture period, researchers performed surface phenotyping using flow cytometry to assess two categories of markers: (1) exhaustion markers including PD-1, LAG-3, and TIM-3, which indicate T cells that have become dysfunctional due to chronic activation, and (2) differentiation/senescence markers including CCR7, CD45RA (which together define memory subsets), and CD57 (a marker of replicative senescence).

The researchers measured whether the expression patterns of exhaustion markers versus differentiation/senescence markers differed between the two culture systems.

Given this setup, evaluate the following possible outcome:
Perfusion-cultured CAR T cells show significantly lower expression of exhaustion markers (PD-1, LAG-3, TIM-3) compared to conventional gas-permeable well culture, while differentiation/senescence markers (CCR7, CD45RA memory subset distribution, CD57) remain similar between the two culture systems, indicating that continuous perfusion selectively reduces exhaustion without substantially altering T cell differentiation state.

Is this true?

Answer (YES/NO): NO